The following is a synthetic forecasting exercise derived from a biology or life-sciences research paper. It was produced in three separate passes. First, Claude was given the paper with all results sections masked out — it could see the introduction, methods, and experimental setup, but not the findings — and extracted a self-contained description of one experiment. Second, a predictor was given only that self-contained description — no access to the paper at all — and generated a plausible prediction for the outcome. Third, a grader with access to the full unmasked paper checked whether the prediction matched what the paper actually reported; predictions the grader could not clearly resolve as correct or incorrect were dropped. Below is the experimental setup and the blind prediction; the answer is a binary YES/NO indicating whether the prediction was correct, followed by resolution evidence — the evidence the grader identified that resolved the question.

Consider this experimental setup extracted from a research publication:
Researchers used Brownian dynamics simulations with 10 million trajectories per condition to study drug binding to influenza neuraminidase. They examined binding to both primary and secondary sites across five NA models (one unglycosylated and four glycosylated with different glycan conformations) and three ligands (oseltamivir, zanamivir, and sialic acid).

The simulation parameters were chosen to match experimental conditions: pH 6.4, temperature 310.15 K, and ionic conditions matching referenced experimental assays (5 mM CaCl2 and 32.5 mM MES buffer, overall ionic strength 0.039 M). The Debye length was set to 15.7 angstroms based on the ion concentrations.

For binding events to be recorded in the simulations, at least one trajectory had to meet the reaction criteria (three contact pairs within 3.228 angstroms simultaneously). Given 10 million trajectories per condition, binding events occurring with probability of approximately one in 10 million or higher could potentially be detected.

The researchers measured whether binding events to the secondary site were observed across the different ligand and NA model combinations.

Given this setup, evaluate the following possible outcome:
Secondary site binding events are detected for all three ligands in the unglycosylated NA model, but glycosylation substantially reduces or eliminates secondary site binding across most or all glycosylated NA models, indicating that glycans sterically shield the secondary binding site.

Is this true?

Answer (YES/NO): NO